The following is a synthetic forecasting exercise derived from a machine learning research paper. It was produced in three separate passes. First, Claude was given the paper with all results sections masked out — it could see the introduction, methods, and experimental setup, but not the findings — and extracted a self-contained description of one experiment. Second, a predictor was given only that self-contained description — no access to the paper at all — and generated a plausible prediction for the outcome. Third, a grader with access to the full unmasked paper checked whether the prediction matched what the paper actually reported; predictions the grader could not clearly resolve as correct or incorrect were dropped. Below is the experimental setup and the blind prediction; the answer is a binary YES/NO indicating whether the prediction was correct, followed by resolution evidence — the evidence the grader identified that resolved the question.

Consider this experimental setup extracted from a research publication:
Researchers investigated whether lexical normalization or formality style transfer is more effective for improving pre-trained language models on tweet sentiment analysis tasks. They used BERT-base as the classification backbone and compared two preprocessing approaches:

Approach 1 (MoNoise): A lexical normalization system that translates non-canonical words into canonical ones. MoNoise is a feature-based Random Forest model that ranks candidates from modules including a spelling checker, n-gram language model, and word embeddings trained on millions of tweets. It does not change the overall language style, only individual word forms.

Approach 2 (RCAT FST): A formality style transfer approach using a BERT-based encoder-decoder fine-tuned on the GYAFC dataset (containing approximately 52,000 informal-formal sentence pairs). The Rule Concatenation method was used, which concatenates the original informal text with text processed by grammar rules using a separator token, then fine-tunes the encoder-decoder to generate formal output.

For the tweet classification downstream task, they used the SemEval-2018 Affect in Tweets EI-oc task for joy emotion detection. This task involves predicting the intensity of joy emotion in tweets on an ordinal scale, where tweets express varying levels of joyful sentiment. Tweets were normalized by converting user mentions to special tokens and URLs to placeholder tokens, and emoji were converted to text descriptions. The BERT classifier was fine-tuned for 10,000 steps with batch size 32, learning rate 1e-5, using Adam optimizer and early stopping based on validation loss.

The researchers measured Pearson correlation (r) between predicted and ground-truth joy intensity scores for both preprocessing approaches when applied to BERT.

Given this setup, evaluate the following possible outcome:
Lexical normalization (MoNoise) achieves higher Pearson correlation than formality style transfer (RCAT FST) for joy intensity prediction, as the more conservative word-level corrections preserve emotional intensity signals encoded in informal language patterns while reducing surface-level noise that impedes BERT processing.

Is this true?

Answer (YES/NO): NO